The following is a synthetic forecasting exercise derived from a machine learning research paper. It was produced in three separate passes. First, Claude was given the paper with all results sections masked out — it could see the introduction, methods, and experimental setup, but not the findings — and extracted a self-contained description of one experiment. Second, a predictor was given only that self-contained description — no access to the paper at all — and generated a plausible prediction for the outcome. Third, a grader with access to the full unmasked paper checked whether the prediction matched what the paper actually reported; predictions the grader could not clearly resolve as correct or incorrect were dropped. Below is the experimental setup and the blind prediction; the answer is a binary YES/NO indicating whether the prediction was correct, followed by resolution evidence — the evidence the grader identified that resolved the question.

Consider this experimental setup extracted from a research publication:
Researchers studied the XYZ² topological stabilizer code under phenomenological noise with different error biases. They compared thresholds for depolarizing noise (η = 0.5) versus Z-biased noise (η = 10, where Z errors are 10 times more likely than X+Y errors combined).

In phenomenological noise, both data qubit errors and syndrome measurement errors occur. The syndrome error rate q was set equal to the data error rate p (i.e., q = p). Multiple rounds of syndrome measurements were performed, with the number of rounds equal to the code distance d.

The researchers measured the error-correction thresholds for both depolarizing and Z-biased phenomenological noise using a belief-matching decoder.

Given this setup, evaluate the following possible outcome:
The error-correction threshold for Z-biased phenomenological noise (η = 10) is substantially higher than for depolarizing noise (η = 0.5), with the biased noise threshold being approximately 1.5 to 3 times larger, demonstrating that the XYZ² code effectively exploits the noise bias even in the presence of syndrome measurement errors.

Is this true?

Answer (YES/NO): NO